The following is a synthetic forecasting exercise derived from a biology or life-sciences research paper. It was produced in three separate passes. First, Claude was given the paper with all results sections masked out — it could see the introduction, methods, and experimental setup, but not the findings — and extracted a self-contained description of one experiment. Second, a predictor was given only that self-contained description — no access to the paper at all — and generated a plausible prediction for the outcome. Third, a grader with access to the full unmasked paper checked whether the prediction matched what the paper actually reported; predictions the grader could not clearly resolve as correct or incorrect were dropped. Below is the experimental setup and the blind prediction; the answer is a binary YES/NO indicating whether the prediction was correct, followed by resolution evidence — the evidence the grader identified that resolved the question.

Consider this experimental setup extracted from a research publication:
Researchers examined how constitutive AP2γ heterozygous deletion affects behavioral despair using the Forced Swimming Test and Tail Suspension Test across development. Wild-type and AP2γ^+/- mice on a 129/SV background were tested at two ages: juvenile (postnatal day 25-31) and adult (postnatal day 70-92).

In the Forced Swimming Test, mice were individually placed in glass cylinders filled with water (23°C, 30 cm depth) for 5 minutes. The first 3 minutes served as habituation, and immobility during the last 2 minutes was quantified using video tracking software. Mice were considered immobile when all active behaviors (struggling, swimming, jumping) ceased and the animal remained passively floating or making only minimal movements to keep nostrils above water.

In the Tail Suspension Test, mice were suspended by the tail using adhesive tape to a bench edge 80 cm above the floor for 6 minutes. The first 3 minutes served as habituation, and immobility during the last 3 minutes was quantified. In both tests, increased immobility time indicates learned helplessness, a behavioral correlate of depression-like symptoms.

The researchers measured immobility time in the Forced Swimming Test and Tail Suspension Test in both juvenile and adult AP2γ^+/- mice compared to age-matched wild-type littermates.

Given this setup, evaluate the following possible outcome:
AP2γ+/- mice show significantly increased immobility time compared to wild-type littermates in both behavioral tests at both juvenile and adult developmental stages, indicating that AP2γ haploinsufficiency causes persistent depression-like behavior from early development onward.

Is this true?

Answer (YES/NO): NO